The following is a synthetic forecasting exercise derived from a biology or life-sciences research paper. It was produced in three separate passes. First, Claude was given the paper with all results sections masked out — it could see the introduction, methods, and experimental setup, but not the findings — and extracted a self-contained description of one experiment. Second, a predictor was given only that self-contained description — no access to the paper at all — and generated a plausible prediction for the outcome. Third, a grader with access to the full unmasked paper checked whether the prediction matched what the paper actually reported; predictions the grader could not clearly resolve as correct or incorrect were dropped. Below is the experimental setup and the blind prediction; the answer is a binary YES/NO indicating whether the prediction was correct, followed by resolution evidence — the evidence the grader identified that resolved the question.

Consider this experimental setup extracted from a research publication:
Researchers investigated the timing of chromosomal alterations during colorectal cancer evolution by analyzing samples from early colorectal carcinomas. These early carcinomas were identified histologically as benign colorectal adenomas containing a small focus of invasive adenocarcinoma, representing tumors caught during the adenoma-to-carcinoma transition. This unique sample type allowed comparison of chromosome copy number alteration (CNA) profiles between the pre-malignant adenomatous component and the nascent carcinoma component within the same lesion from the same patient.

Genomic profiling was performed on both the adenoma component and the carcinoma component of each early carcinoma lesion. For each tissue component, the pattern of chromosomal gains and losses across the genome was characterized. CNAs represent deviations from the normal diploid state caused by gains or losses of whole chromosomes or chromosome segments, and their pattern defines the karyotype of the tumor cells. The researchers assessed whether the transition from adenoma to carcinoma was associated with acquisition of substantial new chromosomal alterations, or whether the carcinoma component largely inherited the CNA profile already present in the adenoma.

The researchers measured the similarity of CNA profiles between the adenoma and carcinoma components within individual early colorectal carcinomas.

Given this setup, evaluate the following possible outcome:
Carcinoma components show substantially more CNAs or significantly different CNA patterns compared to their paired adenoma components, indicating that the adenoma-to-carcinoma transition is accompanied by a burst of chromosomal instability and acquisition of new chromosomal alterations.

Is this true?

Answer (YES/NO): NO